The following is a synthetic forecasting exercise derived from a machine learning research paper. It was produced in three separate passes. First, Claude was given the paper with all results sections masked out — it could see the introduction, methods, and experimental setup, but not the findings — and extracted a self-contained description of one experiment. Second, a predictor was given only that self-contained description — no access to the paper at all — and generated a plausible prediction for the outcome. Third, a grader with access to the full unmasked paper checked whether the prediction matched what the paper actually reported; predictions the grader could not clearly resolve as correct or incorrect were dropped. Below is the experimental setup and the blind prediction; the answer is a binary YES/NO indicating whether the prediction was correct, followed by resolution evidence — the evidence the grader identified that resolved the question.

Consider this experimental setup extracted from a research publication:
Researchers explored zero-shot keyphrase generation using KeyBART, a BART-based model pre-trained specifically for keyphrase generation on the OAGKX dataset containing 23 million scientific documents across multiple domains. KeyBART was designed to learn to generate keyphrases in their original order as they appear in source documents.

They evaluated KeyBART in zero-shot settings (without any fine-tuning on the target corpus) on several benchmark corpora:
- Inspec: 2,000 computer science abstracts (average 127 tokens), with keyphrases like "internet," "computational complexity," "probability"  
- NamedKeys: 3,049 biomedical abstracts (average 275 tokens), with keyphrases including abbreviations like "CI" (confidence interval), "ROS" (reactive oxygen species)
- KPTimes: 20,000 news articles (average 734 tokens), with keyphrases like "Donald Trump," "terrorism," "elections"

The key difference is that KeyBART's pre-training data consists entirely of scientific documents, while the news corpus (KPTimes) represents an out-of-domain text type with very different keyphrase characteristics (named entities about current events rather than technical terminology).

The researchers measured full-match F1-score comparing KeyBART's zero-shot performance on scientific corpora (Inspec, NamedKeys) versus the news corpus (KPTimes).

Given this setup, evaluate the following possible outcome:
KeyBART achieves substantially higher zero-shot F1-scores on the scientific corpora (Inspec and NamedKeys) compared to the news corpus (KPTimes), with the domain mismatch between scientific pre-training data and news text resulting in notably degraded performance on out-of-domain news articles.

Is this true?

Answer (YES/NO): YES